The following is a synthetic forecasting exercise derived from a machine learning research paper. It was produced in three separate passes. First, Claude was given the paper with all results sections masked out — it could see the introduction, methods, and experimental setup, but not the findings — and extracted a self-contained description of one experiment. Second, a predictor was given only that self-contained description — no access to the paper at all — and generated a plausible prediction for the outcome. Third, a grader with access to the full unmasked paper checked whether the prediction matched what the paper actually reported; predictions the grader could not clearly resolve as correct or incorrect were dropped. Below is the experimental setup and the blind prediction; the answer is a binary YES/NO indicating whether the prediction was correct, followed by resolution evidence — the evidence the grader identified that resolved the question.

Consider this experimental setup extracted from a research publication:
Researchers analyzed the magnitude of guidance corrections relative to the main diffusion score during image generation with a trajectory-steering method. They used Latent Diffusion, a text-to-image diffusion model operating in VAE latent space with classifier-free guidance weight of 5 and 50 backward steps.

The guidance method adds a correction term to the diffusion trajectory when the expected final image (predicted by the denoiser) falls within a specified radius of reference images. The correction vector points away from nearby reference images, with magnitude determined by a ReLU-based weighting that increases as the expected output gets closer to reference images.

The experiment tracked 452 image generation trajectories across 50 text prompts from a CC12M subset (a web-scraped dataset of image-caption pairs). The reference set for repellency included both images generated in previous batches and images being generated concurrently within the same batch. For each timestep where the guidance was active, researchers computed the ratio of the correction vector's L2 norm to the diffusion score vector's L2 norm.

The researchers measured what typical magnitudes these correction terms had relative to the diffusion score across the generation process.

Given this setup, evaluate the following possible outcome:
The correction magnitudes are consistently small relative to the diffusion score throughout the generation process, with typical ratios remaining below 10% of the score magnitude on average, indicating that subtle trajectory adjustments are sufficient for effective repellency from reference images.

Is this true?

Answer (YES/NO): NO